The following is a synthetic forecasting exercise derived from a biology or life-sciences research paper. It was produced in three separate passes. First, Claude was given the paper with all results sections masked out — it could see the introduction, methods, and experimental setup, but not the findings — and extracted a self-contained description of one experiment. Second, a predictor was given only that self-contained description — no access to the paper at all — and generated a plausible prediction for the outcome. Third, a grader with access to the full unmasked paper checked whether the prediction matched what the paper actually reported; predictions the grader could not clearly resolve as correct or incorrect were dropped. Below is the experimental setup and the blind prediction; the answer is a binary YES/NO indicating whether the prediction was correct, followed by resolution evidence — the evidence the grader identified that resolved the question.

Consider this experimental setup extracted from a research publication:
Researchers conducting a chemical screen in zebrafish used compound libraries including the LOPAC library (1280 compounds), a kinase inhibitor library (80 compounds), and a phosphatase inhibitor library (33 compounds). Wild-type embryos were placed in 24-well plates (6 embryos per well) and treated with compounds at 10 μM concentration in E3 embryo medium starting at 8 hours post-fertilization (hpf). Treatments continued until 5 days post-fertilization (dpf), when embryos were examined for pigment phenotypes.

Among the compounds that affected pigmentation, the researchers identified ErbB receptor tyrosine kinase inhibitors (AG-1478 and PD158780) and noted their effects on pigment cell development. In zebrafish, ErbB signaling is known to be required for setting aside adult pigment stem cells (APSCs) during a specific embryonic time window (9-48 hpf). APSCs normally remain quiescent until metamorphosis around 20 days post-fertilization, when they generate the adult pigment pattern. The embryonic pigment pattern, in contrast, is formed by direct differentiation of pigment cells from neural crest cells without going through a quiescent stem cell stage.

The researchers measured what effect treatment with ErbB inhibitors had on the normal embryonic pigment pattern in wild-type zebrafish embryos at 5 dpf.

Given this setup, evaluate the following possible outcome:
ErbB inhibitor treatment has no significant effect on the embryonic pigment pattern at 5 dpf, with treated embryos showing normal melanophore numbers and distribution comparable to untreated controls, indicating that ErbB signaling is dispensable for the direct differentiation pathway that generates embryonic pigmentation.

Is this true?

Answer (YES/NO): YES